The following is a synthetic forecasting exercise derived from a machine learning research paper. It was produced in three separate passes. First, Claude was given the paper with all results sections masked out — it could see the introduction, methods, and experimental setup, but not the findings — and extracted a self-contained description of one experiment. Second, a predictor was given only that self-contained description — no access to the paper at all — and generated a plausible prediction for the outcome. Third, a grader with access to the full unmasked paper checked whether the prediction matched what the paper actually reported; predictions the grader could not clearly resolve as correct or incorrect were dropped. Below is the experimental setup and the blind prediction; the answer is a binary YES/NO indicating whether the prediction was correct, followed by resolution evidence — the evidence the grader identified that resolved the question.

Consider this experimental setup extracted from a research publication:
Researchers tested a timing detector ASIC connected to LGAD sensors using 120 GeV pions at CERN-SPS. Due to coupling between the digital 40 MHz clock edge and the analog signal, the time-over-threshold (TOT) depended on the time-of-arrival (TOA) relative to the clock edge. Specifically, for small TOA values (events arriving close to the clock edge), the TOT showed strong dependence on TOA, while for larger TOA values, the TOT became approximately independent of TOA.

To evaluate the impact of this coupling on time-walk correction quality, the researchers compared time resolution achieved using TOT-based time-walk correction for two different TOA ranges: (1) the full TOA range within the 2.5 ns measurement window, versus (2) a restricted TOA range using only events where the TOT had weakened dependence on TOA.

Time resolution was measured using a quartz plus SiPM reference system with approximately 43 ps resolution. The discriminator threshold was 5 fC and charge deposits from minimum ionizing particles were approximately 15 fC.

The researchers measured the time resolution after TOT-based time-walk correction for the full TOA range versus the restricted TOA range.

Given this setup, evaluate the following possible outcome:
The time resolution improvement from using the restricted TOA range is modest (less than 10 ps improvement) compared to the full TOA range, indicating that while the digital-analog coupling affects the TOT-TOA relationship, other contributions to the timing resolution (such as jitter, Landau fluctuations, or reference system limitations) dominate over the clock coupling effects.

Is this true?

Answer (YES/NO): NO